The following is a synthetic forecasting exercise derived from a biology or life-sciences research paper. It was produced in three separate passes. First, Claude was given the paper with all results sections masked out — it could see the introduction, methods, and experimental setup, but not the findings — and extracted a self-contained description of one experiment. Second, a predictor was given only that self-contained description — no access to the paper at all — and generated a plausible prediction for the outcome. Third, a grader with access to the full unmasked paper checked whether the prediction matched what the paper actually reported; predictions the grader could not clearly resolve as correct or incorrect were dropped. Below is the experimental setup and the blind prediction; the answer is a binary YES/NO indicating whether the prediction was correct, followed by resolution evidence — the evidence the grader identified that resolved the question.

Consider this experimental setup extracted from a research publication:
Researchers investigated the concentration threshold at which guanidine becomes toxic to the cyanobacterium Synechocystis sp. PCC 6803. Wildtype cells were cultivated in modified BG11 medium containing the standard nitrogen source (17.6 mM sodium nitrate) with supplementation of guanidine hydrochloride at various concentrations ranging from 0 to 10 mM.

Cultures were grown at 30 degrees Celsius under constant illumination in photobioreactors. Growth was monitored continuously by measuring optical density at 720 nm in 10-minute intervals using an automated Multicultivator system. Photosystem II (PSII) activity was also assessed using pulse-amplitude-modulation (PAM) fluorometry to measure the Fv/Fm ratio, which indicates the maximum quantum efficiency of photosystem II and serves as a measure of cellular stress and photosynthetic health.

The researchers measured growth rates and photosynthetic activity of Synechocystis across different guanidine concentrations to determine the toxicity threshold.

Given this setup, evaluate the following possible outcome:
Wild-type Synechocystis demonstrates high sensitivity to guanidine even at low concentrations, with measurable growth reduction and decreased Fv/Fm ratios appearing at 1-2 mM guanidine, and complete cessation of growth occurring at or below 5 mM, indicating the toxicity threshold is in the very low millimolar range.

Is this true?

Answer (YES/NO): NO